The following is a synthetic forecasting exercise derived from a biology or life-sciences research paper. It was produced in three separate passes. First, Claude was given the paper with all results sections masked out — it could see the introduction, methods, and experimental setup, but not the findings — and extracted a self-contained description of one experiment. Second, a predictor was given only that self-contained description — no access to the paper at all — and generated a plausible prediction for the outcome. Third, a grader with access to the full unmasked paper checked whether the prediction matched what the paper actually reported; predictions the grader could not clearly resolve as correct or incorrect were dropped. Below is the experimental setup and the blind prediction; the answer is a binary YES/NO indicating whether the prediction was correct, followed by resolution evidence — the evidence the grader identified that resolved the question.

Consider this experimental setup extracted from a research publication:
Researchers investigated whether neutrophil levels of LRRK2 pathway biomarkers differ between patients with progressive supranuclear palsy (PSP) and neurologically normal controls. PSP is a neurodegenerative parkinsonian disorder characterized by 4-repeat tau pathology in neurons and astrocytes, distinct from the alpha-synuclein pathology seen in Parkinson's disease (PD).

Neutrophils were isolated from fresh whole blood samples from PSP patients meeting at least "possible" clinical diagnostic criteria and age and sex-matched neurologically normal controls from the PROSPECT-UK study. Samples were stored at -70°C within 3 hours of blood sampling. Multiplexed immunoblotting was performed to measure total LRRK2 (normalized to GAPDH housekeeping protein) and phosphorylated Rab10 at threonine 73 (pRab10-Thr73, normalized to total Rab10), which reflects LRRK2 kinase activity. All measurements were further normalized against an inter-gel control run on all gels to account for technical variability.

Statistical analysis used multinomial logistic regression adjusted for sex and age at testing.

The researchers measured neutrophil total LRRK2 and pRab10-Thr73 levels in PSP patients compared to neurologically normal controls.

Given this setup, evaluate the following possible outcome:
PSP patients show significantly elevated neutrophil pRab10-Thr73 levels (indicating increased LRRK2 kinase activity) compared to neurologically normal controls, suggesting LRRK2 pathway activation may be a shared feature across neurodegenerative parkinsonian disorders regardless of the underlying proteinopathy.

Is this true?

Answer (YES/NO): NO